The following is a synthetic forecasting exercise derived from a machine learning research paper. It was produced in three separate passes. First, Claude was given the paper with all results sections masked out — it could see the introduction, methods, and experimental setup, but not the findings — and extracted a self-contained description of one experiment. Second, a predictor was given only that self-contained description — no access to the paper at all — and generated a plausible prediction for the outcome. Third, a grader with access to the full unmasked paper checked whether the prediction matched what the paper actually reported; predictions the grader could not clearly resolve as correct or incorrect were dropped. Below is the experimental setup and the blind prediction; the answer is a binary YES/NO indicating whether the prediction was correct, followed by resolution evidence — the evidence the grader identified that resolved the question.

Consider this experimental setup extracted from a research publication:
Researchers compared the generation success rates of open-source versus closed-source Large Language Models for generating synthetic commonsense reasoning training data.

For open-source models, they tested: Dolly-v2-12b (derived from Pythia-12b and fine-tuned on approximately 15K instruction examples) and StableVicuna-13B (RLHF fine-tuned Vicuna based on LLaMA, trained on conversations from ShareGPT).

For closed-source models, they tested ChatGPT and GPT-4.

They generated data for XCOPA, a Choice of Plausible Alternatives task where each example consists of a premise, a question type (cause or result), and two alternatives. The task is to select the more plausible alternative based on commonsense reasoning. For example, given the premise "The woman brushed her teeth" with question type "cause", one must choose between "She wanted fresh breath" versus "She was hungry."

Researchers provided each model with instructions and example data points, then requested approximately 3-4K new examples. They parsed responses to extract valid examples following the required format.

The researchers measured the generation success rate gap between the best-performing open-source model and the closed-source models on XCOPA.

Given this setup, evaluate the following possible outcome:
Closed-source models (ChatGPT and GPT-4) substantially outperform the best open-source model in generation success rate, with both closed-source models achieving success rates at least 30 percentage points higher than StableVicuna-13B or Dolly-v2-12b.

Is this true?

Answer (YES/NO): YES